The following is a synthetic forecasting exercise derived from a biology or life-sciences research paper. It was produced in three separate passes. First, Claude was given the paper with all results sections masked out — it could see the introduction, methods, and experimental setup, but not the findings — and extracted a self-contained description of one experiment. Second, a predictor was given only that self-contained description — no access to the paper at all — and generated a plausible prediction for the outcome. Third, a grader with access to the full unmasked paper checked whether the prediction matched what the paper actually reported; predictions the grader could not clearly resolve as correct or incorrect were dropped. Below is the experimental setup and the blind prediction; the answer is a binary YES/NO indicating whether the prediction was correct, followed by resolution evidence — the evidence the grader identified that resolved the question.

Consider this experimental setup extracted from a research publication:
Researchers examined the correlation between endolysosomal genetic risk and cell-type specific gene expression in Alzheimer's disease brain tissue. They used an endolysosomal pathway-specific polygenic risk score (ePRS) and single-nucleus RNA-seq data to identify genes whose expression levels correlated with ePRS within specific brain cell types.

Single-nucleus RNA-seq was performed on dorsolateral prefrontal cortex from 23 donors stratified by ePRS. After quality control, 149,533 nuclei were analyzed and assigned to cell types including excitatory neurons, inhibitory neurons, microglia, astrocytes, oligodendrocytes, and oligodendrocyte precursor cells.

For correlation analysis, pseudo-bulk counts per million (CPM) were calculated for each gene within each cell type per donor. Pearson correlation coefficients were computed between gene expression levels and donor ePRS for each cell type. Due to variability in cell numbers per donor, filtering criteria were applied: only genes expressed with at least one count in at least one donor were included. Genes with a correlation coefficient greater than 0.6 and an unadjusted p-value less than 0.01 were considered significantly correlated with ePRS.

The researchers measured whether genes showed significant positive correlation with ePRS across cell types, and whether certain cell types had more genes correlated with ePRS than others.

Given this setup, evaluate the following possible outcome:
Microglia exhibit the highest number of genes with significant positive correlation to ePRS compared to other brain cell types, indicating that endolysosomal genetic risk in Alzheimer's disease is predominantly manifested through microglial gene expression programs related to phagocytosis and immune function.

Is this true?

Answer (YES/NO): NO